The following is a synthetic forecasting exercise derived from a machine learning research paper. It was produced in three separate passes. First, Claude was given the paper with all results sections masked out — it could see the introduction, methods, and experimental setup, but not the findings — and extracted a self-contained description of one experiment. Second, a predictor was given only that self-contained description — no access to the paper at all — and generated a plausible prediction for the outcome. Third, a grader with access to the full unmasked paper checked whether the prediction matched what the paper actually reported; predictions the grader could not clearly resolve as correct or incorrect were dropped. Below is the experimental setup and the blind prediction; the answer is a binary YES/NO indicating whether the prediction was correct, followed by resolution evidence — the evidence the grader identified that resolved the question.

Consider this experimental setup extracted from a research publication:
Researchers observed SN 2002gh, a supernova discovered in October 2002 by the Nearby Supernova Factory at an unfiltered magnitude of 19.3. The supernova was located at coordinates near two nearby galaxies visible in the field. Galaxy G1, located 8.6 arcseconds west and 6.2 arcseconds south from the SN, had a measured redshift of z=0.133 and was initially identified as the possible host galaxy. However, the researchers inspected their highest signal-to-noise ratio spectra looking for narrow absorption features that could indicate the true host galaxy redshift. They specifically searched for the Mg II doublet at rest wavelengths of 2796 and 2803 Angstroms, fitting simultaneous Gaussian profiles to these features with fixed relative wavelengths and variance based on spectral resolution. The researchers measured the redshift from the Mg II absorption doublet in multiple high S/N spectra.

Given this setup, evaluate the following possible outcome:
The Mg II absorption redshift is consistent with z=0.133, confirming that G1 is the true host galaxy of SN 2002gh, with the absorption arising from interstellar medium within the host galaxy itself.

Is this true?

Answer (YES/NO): NO